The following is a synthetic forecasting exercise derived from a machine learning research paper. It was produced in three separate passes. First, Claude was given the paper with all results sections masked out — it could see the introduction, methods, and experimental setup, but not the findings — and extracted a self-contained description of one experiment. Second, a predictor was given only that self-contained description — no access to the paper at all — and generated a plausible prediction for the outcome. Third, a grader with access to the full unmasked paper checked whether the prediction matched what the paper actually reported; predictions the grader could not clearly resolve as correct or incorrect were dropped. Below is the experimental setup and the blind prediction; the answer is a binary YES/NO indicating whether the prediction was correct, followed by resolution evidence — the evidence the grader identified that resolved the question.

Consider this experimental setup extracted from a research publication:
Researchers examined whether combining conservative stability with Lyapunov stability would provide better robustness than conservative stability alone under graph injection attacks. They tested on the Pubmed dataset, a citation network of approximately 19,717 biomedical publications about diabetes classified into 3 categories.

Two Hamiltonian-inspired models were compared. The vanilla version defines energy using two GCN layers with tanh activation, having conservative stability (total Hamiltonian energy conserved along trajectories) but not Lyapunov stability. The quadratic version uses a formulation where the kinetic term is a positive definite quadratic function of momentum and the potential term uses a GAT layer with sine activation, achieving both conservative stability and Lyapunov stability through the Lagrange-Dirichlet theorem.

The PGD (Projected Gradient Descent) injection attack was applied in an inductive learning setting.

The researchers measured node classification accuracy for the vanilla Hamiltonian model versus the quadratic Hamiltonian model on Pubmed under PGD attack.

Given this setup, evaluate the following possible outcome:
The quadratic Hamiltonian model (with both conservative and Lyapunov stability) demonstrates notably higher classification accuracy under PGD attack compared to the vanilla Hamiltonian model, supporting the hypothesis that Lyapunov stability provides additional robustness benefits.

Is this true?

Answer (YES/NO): YES